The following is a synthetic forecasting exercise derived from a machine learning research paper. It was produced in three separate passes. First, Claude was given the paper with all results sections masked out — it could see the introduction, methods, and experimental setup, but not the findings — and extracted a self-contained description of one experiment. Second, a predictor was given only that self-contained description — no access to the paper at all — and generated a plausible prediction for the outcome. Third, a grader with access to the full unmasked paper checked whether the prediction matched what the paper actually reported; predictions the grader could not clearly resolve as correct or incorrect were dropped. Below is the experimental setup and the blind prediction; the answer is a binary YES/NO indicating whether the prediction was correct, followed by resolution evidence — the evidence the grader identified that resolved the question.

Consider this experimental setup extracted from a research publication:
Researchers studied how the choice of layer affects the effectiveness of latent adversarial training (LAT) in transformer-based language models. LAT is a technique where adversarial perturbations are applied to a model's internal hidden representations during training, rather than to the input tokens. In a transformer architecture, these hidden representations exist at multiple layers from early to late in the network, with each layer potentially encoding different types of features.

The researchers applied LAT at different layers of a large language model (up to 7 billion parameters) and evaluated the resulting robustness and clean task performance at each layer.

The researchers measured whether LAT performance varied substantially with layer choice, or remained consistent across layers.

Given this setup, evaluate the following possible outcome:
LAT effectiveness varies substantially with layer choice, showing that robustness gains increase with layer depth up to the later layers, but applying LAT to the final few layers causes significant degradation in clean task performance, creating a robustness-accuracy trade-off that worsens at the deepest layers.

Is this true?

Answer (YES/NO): NO